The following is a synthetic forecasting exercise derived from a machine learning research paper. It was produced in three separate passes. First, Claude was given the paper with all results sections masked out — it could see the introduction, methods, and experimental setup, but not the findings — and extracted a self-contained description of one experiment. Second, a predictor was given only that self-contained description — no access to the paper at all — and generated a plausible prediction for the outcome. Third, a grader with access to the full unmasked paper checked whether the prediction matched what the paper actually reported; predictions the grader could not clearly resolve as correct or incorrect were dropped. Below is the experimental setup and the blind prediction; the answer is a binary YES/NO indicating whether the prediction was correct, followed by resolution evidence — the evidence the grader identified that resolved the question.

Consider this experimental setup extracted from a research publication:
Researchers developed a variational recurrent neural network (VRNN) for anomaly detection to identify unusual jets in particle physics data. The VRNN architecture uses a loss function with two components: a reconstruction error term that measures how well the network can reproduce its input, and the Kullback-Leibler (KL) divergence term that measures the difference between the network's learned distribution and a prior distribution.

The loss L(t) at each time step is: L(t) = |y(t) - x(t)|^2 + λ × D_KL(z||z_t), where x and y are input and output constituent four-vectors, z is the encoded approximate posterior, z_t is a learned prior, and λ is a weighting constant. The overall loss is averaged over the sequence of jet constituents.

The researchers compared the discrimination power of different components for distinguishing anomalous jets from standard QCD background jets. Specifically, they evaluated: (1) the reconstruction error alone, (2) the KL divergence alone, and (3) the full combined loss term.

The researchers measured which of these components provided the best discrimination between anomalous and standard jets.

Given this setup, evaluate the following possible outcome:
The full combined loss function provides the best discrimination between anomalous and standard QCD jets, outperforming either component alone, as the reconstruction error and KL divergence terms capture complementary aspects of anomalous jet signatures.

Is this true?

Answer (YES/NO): NO